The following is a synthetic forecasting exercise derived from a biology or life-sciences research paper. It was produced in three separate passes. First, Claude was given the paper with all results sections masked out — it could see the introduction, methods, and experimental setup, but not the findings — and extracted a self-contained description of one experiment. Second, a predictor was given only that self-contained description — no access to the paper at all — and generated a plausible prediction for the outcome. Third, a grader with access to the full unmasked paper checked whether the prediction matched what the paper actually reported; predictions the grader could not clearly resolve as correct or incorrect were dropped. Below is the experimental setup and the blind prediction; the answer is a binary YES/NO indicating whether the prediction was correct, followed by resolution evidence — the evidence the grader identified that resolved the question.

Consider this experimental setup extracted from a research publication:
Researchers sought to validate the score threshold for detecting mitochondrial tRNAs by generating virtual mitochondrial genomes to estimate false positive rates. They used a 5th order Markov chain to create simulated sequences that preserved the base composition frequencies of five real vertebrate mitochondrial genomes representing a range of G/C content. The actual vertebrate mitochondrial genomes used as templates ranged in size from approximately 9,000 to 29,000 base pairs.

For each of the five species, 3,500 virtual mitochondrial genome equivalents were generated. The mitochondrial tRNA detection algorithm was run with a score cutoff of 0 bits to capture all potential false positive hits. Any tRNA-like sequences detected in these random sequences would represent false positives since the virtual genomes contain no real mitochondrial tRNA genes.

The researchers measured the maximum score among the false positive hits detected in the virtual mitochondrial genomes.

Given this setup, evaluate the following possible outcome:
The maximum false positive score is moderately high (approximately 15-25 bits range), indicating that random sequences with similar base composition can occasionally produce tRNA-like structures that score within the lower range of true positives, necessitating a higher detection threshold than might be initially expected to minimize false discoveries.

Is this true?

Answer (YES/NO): YES